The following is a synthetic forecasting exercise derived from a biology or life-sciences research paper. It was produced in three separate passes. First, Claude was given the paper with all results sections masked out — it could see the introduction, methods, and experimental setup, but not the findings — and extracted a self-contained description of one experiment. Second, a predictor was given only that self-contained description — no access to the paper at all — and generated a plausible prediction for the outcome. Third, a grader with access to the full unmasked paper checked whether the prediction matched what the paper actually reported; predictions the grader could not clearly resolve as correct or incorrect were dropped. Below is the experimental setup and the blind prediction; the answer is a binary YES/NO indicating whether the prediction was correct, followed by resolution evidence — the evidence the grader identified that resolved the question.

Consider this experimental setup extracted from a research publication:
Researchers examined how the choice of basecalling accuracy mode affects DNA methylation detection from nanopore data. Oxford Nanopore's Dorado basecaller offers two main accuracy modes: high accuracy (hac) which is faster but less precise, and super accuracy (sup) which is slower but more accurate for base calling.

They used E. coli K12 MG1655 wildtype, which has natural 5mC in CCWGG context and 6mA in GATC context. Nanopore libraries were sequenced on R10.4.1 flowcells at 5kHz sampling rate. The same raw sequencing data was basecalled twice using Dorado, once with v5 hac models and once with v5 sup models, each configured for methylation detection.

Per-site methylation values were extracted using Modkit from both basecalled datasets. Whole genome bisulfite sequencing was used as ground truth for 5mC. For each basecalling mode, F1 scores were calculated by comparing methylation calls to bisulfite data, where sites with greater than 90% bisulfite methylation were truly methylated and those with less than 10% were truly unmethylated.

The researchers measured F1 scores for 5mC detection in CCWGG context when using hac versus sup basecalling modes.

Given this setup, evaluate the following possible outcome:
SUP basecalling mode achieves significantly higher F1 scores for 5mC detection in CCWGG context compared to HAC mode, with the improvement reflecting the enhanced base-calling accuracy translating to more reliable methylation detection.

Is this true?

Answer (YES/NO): NO